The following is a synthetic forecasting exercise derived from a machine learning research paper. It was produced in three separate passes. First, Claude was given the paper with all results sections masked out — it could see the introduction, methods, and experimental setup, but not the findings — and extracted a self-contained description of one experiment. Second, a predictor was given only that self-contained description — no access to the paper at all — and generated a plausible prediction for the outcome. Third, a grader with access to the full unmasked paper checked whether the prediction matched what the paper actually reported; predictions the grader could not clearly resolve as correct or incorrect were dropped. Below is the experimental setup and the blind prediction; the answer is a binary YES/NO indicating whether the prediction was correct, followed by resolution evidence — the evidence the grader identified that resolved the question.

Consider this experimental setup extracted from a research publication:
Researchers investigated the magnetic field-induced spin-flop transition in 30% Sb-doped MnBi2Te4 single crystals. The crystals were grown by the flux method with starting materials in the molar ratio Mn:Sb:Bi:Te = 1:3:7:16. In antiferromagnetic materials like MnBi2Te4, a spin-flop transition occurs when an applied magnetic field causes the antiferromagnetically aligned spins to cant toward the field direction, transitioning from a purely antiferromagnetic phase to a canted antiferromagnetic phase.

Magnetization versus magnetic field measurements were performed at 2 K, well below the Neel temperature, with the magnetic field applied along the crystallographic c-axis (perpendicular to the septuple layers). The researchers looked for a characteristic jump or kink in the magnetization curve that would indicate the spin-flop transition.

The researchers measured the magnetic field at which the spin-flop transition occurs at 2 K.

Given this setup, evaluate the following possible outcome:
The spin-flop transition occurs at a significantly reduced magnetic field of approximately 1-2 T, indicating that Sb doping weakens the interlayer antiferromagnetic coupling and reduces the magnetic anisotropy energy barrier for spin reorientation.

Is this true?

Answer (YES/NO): NO